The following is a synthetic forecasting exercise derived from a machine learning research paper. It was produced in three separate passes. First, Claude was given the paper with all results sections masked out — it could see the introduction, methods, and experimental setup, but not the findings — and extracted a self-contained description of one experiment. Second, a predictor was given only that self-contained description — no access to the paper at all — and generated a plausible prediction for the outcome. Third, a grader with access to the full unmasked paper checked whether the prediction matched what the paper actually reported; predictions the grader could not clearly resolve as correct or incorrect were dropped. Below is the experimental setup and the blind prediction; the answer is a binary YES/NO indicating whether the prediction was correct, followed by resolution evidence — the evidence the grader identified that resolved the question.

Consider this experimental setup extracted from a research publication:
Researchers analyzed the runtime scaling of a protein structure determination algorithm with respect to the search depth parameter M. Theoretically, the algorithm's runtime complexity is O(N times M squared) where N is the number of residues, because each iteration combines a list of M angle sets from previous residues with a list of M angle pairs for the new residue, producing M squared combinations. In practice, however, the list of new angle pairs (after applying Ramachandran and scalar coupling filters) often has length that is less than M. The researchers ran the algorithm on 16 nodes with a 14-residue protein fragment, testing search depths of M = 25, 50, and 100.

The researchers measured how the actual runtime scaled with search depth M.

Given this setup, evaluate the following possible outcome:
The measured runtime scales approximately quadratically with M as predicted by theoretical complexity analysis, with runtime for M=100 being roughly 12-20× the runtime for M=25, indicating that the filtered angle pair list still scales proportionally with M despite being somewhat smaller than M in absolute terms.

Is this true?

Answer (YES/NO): NO